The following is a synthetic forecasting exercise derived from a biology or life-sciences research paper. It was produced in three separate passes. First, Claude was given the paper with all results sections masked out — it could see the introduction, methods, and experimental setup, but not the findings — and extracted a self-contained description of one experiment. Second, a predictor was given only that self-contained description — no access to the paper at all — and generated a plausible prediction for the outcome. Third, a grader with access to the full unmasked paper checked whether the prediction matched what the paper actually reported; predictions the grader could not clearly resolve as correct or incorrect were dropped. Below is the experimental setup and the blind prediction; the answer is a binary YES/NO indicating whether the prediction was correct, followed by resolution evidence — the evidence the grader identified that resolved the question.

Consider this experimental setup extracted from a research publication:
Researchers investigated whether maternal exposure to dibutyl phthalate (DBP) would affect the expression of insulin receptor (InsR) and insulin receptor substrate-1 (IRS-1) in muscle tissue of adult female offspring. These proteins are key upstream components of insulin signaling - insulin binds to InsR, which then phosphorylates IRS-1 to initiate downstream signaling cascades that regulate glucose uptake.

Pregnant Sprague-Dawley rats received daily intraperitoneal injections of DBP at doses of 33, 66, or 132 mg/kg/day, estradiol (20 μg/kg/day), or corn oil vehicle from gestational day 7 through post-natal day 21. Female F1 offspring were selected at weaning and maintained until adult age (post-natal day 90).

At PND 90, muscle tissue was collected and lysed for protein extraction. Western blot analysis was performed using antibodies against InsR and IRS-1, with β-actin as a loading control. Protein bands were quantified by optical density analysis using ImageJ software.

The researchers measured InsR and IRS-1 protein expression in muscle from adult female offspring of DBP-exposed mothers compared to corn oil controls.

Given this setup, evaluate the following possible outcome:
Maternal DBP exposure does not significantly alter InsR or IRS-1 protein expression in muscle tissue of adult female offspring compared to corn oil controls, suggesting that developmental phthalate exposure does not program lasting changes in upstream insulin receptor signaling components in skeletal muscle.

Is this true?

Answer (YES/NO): YES